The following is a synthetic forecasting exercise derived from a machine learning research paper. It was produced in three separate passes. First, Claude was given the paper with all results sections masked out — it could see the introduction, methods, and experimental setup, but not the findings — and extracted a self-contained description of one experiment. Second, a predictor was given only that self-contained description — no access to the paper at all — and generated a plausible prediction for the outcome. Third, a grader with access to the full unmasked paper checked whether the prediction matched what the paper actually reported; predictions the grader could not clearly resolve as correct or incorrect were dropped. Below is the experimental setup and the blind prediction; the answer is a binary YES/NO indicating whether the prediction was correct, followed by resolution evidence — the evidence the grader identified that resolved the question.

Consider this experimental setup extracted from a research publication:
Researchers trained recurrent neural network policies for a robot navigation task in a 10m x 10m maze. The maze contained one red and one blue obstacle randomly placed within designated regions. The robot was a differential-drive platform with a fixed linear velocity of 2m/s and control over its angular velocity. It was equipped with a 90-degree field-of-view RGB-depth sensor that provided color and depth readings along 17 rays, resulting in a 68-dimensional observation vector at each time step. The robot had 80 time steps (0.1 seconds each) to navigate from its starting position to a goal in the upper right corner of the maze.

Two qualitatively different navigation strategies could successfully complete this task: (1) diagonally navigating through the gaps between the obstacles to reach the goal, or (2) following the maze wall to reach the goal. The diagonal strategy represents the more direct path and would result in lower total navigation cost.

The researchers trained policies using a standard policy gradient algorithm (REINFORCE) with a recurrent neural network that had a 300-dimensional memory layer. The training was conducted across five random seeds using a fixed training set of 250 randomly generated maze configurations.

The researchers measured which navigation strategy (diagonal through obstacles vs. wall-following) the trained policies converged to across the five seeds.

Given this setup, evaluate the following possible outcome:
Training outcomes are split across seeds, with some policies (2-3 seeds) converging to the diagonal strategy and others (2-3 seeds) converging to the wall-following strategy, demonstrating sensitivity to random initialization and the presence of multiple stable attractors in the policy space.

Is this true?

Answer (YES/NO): NO